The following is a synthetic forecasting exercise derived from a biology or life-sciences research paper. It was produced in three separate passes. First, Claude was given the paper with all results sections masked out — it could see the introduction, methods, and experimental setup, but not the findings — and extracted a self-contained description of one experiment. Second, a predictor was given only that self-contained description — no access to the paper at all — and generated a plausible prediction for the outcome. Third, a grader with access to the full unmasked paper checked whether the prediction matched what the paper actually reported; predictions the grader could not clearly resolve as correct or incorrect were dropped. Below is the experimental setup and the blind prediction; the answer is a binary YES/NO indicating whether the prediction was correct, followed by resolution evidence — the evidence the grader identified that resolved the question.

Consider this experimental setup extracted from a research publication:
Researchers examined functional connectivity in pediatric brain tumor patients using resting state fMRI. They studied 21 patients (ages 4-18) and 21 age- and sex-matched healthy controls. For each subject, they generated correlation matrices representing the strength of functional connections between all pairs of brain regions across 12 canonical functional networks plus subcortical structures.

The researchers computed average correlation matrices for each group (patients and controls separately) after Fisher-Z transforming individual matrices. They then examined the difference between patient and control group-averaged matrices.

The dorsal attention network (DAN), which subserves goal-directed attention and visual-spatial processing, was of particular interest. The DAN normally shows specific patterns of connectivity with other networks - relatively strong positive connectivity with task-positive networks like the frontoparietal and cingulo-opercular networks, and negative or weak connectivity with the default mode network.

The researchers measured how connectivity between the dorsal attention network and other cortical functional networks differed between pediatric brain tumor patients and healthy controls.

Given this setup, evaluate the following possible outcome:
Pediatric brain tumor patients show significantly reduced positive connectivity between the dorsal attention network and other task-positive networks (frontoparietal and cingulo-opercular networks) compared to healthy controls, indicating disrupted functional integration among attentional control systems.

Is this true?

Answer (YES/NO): NO